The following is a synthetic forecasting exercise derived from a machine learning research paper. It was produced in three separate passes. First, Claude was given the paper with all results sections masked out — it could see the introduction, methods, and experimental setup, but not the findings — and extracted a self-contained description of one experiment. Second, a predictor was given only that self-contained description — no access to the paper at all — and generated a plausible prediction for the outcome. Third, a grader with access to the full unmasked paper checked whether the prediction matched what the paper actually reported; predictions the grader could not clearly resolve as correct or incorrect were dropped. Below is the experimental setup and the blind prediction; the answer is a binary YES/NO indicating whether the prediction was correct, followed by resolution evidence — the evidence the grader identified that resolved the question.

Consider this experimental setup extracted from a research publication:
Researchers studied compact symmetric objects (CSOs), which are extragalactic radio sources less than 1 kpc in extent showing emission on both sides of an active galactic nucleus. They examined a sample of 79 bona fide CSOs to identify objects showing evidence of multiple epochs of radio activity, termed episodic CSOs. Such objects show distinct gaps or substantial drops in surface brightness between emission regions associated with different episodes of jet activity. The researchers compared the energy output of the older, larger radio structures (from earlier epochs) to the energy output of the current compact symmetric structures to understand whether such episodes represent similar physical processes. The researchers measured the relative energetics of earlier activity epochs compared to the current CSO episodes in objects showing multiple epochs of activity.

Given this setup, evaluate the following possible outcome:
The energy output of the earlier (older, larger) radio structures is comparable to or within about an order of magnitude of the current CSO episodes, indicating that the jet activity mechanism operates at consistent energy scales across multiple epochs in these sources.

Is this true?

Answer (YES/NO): NO